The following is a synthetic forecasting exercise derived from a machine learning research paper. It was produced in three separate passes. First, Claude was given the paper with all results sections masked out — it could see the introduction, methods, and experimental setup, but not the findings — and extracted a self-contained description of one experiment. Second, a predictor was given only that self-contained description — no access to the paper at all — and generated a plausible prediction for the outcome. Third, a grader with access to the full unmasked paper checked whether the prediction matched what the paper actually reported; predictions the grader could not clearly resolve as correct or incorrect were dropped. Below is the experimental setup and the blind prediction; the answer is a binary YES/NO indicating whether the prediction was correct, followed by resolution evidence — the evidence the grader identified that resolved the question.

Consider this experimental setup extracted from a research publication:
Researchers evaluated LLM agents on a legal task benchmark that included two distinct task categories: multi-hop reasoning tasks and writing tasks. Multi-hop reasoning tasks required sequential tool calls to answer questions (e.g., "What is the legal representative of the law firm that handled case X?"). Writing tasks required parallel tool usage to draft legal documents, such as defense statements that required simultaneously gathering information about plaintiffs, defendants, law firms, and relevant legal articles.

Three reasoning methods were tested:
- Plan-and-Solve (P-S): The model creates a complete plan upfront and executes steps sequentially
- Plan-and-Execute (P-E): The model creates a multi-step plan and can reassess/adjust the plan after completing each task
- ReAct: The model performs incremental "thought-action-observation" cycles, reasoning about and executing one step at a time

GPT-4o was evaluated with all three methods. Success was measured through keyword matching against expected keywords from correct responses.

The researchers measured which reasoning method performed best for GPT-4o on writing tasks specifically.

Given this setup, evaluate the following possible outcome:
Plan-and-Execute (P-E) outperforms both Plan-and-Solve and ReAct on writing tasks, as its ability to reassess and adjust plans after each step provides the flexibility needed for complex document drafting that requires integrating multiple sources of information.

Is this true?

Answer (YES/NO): YES